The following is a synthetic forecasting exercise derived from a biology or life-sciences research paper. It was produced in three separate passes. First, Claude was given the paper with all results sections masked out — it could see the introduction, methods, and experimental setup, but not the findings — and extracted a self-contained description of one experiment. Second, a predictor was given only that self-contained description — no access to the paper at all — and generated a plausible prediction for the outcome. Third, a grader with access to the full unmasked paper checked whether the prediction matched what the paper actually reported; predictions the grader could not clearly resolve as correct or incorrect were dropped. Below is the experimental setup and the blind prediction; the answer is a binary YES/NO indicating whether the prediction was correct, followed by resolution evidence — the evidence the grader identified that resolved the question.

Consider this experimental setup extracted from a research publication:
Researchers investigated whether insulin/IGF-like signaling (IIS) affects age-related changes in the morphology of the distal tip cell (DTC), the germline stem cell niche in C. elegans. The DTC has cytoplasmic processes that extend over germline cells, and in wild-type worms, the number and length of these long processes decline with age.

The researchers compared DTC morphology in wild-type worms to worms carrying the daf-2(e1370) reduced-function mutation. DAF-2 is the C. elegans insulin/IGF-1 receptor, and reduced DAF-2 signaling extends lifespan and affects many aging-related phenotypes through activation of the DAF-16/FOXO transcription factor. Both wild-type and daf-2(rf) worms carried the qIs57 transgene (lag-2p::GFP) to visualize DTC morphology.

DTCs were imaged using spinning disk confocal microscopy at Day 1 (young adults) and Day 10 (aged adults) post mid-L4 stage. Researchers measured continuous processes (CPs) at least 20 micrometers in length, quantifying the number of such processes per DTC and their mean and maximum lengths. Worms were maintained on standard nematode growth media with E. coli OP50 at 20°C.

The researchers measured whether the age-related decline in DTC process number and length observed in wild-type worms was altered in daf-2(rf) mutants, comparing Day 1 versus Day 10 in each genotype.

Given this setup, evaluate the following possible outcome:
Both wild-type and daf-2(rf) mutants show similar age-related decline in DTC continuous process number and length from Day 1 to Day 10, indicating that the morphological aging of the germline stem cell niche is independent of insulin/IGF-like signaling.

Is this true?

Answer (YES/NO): NO